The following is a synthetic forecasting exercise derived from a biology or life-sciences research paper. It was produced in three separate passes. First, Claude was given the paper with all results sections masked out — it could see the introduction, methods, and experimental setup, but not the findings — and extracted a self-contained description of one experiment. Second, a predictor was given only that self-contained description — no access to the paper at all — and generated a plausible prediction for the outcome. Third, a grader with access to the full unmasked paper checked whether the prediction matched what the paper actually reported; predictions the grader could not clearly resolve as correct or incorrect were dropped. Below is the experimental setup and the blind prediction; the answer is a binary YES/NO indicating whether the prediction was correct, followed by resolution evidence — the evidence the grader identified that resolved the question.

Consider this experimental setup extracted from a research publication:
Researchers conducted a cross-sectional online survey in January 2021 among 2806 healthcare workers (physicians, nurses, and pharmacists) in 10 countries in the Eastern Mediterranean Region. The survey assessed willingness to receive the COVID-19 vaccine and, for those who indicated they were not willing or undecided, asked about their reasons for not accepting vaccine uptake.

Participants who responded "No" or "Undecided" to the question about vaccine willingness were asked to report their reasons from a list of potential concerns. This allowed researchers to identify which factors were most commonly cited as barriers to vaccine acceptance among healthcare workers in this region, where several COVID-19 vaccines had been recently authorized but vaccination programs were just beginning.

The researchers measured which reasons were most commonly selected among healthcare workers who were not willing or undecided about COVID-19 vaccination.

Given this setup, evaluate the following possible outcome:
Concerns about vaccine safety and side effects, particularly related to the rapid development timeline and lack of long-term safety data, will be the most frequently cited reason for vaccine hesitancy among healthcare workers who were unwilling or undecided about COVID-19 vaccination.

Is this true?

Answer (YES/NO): NO